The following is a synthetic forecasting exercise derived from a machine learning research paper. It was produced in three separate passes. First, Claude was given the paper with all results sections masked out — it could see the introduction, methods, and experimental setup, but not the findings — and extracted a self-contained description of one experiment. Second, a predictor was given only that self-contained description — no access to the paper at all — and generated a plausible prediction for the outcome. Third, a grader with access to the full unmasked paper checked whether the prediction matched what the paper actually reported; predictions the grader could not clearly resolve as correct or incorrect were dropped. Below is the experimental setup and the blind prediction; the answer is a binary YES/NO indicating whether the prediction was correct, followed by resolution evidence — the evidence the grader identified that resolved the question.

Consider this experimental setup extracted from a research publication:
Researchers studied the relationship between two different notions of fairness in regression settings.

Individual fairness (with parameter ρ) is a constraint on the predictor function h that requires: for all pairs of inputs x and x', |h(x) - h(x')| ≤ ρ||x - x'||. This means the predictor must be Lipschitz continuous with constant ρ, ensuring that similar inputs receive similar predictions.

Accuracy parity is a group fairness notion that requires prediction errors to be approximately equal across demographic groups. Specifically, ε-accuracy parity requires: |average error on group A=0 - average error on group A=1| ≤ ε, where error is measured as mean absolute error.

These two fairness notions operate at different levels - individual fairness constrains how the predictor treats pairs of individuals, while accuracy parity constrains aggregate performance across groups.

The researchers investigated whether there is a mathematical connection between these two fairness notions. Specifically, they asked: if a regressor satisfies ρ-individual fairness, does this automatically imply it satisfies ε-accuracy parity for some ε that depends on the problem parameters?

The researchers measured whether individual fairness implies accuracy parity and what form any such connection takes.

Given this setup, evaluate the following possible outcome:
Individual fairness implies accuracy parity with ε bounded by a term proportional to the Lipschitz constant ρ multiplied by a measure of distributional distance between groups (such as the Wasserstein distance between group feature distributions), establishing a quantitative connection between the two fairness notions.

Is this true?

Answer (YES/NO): YES